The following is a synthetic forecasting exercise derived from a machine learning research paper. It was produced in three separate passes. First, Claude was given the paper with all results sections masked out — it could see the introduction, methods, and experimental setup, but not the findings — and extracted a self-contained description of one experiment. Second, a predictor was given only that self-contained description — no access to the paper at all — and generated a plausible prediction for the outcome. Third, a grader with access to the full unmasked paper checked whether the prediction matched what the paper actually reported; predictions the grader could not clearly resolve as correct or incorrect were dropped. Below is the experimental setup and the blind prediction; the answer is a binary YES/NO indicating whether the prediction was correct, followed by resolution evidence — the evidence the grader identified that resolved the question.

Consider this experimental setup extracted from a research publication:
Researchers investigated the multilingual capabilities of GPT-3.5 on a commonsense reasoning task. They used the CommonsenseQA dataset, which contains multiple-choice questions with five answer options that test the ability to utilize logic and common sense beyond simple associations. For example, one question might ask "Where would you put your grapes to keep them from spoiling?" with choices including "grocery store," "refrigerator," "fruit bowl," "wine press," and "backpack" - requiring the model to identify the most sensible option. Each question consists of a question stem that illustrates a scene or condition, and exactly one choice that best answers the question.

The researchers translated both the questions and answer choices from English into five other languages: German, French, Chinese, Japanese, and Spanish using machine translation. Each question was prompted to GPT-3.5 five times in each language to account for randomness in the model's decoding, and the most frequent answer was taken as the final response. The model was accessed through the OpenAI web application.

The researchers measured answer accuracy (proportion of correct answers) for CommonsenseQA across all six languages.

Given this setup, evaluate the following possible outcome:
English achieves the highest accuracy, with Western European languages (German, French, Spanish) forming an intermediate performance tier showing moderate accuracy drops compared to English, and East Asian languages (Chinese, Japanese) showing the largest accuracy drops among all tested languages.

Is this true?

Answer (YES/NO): NO